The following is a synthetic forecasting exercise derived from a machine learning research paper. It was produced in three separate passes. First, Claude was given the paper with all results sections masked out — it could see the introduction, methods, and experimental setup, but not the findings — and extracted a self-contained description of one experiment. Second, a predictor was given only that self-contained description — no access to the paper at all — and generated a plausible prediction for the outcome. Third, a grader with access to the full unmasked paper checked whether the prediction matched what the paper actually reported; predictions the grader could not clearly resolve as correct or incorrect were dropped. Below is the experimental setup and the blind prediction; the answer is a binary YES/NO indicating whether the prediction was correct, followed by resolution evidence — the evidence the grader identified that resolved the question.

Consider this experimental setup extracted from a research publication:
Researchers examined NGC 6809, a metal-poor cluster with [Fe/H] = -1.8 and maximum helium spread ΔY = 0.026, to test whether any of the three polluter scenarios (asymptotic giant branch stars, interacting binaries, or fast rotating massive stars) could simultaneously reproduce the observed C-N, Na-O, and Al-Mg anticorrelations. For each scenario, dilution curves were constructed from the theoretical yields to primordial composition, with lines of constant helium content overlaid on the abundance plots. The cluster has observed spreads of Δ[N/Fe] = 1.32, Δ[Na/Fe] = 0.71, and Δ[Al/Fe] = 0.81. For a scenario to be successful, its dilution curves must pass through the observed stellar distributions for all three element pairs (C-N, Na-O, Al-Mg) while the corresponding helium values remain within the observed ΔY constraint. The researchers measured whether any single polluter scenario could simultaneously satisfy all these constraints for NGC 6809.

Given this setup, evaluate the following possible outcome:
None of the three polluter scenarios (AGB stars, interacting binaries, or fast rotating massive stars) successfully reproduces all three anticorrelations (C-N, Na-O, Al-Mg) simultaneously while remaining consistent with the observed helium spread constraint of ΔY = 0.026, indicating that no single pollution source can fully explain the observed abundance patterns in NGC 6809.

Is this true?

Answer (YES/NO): YES